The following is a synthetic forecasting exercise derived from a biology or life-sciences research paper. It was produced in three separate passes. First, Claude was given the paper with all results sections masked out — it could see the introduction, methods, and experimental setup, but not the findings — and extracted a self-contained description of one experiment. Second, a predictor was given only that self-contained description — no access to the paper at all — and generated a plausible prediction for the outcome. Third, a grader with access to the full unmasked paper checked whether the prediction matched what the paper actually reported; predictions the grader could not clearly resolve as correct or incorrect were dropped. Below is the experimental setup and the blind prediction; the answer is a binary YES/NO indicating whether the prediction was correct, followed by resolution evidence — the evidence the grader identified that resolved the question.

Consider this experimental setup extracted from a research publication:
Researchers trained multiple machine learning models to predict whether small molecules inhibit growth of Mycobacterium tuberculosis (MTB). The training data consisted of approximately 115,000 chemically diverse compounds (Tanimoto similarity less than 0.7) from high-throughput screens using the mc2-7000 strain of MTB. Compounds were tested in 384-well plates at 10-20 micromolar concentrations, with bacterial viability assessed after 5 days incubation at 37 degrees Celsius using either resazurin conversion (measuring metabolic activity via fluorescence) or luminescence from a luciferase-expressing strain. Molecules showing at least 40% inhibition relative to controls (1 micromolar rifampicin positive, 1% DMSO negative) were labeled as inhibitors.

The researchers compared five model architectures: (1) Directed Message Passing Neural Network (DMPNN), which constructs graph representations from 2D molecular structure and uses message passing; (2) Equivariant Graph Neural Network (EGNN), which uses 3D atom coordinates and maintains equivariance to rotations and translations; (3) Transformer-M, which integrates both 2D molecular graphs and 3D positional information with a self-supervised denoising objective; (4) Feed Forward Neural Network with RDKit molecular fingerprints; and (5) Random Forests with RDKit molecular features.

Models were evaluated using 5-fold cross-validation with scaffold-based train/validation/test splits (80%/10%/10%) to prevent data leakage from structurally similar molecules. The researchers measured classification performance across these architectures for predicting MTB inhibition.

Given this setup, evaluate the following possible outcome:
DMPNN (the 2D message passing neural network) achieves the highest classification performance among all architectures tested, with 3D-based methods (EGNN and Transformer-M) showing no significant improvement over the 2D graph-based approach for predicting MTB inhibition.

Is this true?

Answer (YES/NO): YES